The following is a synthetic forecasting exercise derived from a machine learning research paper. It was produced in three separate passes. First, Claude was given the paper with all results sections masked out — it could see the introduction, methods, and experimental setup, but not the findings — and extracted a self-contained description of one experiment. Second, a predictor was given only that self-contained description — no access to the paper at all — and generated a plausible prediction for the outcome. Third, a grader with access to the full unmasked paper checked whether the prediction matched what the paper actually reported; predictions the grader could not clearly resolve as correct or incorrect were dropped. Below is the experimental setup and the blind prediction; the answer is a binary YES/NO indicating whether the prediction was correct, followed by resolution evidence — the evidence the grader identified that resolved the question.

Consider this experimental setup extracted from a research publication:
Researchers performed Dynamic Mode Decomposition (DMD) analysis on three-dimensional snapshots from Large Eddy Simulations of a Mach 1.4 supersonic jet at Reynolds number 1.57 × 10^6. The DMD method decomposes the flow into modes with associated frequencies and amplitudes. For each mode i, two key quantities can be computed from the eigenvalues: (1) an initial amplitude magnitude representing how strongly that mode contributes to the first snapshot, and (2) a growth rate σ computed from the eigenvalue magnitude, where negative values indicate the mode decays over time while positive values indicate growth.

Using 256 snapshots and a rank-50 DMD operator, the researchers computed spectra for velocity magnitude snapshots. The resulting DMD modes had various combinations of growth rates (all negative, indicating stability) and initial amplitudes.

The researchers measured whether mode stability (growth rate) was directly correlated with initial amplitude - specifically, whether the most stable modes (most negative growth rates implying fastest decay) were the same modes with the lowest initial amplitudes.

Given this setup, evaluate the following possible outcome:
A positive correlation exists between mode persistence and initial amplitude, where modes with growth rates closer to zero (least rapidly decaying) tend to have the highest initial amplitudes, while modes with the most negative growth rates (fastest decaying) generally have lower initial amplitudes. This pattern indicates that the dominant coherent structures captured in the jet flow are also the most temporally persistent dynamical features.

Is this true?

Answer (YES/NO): NO